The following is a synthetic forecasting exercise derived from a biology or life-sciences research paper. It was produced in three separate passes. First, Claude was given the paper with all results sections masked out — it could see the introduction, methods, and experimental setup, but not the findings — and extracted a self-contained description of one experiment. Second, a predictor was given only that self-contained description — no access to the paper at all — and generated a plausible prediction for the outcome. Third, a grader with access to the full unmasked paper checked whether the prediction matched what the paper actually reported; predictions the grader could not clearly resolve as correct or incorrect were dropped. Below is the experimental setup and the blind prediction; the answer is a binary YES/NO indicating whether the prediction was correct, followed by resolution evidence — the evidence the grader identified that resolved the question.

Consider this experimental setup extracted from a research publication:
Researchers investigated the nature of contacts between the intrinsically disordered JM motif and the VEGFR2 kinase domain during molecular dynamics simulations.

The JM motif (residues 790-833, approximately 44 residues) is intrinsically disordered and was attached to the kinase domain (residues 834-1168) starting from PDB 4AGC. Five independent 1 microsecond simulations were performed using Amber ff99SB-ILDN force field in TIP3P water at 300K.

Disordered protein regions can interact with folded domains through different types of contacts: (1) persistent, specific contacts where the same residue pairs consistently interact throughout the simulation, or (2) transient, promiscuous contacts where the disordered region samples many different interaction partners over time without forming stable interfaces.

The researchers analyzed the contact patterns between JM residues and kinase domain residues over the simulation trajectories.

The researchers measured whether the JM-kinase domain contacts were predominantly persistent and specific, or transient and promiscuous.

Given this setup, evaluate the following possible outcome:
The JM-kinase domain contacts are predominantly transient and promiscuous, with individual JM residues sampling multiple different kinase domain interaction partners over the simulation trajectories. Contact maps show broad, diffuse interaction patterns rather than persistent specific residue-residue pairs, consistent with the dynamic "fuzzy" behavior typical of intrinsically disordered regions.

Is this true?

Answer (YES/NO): YES